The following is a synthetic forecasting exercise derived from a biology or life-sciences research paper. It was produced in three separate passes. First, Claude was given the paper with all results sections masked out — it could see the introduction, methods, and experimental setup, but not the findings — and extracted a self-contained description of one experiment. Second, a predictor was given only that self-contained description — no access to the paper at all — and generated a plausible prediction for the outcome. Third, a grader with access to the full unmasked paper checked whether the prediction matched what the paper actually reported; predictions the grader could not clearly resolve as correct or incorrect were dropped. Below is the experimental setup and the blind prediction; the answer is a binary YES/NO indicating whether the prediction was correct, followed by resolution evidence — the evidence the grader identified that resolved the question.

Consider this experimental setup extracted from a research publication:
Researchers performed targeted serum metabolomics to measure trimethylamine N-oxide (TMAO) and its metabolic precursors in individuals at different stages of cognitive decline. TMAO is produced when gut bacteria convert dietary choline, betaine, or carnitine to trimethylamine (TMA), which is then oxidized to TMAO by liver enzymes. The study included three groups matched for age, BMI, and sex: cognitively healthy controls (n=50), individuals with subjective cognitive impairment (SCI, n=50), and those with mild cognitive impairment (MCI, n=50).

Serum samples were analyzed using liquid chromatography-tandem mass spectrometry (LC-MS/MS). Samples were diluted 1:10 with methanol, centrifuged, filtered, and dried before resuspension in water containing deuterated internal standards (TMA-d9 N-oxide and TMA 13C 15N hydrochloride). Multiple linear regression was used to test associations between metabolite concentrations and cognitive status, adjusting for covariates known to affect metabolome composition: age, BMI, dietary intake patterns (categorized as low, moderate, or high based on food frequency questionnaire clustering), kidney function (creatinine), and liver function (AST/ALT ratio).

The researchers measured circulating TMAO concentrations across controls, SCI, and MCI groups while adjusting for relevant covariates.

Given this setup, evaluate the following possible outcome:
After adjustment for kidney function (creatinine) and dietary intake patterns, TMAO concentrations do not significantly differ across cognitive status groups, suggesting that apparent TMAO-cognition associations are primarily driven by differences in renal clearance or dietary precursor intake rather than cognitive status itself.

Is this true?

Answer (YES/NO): YES